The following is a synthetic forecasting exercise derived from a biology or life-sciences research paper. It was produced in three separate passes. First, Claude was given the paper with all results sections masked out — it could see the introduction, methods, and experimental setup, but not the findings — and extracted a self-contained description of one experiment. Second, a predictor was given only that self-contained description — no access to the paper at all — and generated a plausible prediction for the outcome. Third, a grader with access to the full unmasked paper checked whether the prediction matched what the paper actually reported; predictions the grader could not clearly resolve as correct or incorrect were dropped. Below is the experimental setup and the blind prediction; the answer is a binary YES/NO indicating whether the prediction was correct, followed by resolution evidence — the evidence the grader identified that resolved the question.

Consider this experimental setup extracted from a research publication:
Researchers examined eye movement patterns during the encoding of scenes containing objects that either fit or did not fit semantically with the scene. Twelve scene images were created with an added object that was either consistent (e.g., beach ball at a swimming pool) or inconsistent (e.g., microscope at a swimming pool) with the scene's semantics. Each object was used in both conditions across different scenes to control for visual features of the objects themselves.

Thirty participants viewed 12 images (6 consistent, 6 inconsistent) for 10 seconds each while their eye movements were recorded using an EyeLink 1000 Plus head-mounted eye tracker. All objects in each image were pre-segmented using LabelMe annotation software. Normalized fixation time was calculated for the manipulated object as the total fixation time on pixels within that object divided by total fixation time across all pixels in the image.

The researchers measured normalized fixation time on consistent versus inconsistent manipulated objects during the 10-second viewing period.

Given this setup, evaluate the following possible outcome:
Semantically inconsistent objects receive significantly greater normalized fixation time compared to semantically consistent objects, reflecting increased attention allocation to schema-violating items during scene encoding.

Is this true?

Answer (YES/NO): YES